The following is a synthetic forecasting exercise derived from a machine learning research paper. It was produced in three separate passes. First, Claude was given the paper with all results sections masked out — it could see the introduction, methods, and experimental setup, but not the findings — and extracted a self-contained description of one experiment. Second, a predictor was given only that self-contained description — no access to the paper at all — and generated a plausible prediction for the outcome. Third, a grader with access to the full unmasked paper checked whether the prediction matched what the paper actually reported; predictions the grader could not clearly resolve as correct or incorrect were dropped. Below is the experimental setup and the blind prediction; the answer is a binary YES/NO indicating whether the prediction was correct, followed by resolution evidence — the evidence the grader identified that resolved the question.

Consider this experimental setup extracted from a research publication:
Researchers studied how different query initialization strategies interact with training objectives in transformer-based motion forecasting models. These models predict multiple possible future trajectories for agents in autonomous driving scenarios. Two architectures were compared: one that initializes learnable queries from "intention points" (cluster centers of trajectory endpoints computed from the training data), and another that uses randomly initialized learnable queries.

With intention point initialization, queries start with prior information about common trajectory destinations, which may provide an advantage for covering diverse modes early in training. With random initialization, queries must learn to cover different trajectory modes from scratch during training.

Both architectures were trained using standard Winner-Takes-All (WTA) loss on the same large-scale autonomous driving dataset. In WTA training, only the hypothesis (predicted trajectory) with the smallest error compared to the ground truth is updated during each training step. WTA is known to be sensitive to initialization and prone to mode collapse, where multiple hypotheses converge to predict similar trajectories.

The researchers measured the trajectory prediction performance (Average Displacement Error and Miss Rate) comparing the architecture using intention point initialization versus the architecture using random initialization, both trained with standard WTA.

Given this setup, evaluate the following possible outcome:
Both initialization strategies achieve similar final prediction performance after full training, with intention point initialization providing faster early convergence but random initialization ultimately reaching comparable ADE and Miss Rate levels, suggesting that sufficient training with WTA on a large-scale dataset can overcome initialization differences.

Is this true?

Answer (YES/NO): NO